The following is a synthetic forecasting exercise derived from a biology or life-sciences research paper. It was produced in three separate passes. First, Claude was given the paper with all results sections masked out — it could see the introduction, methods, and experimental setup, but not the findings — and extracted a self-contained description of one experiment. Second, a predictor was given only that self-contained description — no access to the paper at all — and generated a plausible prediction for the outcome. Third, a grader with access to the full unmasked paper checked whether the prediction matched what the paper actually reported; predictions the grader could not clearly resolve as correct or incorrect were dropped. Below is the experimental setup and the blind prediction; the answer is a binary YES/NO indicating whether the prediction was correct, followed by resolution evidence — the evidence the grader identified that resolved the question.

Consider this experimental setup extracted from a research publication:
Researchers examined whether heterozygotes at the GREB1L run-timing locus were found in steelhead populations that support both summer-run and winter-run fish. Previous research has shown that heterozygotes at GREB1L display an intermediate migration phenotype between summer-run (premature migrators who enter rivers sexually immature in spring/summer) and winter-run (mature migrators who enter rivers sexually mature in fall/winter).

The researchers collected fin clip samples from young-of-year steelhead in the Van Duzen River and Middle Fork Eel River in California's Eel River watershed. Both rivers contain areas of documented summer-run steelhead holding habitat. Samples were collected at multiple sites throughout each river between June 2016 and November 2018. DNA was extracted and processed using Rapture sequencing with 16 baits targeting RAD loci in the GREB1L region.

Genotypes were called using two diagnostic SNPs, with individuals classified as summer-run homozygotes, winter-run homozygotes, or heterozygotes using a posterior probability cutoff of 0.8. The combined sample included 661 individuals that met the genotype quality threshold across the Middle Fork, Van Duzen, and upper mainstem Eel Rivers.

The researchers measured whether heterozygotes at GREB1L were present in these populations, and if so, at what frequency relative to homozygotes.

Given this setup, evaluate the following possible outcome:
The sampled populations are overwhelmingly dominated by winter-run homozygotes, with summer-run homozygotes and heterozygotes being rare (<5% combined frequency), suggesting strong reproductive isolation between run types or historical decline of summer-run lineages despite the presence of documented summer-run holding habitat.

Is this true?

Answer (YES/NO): NO